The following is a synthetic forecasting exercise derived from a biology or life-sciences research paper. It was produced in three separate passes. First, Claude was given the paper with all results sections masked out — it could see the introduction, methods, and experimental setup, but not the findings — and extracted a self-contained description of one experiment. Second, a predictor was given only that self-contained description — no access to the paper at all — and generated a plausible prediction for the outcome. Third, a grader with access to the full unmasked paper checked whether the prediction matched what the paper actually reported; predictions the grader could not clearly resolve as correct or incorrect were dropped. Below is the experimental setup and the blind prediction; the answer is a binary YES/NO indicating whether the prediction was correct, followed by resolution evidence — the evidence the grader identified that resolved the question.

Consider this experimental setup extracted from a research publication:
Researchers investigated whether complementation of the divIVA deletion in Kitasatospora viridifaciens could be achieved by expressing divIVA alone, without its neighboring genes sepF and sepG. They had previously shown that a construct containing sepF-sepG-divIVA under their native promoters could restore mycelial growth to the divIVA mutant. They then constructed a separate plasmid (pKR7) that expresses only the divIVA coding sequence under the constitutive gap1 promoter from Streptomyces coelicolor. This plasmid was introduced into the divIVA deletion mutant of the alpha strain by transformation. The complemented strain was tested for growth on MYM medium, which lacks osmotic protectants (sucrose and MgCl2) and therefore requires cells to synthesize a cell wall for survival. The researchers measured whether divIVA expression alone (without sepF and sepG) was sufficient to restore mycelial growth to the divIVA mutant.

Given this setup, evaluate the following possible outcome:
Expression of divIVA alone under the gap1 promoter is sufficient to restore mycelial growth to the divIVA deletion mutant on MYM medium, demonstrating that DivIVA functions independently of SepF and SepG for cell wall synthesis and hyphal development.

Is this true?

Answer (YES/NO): YES